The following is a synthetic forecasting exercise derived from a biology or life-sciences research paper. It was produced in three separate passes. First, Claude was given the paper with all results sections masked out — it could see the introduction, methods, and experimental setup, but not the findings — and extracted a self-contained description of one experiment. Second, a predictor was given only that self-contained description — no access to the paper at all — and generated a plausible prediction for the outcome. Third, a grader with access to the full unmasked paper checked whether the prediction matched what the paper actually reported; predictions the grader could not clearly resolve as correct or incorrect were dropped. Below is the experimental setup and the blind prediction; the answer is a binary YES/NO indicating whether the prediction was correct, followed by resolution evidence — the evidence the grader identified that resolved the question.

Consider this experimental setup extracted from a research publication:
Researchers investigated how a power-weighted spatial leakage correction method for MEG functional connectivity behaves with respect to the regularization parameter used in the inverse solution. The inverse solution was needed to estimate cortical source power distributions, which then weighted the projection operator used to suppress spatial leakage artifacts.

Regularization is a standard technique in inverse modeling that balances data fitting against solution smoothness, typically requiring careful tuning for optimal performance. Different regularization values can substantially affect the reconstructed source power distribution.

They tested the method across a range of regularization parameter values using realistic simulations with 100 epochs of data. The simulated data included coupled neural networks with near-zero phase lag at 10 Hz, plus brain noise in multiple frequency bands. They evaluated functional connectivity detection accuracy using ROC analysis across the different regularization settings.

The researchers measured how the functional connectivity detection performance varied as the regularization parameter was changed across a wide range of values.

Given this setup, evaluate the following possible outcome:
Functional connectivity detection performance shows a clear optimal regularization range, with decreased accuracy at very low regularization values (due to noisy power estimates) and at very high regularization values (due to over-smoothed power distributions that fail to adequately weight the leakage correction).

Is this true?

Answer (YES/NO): NO